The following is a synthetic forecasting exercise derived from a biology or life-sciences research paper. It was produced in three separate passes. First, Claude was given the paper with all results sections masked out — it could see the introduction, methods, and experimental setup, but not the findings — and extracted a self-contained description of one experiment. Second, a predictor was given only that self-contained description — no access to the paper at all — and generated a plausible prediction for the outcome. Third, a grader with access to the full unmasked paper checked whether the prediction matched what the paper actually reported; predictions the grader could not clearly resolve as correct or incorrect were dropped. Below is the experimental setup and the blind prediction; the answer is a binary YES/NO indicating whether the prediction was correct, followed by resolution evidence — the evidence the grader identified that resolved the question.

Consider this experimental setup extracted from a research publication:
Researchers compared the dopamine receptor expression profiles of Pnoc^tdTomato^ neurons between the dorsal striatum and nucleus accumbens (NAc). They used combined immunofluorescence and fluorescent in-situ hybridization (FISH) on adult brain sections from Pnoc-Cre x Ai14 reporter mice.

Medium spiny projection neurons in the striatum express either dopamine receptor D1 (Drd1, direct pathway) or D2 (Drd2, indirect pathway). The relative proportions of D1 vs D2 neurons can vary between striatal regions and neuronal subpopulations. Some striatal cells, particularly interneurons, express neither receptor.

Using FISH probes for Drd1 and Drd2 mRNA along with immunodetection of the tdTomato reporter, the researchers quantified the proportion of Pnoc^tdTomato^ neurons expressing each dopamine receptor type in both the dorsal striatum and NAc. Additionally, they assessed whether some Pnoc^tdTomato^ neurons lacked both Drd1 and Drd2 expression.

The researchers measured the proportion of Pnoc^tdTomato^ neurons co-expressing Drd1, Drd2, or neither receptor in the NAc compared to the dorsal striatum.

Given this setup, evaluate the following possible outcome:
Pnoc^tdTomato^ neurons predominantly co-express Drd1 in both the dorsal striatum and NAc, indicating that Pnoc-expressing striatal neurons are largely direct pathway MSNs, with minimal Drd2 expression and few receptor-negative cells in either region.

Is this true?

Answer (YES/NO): NO